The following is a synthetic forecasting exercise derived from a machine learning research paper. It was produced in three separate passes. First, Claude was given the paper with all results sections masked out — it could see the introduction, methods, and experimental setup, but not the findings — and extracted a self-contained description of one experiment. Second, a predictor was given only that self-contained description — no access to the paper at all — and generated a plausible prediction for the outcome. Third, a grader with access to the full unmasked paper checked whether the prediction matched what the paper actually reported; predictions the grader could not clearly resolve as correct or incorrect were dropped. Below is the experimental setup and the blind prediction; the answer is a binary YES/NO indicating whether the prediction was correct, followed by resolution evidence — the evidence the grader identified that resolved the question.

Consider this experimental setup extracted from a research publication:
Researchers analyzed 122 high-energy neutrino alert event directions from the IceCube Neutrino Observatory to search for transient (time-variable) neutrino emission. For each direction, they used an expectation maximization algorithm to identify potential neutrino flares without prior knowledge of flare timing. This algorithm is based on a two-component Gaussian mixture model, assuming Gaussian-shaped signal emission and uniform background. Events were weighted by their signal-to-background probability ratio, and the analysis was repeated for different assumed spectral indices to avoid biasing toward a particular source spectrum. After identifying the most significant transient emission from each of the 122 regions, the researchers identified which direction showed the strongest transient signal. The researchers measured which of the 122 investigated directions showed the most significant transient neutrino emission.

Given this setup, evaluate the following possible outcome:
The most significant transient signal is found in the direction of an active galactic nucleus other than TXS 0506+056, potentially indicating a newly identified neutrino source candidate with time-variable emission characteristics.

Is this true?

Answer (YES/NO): NO